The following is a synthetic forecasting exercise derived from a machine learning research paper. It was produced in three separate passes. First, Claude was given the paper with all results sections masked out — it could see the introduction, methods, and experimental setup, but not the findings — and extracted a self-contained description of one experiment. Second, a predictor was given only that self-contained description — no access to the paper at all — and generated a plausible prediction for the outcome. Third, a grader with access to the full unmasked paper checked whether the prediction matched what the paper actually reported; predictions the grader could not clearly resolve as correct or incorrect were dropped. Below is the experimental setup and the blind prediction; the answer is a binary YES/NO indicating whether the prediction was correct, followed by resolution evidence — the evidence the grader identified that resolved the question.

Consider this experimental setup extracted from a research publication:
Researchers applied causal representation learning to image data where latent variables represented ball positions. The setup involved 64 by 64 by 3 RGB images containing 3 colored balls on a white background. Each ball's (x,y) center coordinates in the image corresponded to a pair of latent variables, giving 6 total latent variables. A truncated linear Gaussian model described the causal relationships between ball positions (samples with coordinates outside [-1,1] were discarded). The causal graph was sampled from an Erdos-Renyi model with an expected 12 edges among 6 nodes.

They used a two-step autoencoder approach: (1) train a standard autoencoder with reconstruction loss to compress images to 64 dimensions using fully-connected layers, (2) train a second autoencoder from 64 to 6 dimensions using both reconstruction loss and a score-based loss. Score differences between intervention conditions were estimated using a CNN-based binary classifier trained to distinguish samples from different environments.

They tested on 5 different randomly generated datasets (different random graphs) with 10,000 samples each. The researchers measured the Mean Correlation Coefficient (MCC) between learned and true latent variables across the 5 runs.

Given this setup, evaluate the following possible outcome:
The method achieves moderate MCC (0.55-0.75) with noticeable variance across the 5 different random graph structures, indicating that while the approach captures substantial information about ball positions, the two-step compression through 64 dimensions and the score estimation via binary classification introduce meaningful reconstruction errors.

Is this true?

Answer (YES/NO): NO